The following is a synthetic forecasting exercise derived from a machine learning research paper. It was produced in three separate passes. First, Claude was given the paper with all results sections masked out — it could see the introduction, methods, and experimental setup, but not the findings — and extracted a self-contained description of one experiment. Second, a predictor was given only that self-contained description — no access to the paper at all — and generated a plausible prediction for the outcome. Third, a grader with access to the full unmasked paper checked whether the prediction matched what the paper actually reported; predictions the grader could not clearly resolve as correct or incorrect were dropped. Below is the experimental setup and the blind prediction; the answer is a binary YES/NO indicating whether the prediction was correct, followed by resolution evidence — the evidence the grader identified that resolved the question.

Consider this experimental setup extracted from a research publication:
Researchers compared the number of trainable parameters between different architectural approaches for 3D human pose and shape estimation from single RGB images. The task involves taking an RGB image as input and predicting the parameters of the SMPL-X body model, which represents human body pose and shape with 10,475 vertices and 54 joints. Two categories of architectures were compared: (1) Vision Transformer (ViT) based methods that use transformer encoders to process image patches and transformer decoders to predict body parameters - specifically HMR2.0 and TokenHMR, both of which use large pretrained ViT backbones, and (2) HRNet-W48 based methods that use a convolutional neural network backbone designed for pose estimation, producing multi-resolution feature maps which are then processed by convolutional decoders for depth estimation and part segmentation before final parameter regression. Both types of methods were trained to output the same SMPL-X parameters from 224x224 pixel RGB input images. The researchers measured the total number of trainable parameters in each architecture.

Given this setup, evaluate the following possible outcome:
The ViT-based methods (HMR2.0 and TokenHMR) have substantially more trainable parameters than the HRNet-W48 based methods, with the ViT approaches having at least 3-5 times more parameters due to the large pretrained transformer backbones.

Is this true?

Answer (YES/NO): YES